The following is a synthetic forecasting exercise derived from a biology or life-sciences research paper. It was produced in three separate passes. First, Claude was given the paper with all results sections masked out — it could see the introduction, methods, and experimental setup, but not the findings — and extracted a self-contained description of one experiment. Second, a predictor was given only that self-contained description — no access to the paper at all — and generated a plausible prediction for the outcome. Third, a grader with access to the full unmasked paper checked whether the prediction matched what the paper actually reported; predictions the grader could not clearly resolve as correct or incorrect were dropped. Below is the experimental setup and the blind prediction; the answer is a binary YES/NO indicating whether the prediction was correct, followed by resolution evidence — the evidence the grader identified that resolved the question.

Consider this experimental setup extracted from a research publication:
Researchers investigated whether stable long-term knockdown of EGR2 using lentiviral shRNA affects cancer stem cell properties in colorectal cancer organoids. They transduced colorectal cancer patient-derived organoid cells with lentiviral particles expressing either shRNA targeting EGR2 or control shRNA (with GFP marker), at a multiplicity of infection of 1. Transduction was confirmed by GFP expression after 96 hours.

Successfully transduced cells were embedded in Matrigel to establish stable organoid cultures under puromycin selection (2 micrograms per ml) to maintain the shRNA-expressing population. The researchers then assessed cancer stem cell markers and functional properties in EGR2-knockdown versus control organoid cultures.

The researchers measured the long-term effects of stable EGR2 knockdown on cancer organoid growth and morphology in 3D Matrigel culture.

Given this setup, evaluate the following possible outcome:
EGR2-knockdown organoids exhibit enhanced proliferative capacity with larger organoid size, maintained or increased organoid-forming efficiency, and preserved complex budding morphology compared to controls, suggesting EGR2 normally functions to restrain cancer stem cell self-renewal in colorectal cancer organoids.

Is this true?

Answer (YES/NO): NO